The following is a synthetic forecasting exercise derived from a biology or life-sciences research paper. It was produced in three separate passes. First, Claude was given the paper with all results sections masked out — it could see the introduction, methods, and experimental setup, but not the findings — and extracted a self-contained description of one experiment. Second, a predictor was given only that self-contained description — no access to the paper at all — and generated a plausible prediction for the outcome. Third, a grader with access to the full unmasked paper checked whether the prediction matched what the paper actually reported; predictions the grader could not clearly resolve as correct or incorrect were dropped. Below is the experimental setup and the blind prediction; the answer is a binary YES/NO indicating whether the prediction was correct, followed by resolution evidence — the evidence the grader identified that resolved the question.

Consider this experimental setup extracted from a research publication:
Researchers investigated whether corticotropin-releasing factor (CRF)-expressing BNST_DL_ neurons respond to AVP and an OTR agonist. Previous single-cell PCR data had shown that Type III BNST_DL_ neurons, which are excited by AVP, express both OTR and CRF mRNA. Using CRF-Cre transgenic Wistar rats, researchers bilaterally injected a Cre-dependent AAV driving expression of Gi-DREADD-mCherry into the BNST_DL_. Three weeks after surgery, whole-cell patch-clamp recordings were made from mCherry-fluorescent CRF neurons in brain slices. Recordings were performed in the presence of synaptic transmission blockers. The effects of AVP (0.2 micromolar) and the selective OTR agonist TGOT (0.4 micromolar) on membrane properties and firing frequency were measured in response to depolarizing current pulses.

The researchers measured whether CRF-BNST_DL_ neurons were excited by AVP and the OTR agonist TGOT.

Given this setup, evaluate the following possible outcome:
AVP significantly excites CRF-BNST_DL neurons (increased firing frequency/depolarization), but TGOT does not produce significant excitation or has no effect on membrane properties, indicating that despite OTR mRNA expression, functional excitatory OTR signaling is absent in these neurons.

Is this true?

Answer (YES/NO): NO